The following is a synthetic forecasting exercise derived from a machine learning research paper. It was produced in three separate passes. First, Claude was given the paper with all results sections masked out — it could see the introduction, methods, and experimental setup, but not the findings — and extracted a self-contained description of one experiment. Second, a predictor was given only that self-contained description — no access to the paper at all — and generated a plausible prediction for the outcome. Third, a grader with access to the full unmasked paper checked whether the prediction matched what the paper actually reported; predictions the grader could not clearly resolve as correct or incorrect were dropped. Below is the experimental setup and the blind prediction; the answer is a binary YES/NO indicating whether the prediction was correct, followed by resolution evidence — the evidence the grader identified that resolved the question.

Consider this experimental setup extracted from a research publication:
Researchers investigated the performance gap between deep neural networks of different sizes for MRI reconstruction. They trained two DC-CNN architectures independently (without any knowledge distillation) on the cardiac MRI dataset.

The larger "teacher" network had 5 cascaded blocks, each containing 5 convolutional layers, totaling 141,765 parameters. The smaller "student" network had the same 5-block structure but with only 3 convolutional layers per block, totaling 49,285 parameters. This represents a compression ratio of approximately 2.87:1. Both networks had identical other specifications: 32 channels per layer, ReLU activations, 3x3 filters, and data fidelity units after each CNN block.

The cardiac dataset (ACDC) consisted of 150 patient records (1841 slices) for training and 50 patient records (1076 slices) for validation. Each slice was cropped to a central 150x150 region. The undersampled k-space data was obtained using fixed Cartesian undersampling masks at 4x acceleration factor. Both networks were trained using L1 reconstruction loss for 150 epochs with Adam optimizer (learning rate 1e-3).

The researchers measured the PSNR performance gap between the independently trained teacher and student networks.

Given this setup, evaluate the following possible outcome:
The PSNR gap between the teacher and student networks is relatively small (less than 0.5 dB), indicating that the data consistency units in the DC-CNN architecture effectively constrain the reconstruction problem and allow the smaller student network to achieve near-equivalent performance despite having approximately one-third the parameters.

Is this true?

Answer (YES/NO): YES